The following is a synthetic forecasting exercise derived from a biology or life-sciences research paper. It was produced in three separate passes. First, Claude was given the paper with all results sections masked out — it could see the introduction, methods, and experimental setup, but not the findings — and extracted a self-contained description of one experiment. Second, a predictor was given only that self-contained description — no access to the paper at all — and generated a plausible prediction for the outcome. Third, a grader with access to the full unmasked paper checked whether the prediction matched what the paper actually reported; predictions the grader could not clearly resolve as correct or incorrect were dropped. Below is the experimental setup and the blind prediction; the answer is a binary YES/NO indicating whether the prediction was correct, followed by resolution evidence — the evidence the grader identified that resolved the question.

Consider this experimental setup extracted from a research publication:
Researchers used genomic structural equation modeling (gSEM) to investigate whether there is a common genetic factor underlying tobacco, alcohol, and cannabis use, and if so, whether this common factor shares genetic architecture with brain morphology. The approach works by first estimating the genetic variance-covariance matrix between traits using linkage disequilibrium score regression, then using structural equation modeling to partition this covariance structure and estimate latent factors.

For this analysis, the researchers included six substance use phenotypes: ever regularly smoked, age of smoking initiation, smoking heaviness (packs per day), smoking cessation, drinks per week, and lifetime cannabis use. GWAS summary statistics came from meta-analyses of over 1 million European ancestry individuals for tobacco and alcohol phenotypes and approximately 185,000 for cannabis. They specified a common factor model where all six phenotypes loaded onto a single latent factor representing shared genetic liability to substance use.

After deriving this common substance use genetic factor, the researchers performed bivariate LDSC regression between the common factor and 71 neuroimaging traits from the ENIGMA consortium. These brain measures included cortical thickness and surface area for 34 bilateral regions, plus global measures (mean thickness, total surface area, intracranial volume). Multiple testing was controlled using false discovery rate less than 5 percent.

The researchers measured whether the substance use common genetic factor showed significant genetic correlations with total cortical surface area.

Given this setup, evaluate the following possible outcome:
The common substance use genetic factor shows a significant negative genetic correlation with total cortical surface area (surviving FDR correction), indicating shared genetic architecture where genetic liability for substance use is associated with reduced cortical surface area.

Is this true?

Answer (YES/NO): NO